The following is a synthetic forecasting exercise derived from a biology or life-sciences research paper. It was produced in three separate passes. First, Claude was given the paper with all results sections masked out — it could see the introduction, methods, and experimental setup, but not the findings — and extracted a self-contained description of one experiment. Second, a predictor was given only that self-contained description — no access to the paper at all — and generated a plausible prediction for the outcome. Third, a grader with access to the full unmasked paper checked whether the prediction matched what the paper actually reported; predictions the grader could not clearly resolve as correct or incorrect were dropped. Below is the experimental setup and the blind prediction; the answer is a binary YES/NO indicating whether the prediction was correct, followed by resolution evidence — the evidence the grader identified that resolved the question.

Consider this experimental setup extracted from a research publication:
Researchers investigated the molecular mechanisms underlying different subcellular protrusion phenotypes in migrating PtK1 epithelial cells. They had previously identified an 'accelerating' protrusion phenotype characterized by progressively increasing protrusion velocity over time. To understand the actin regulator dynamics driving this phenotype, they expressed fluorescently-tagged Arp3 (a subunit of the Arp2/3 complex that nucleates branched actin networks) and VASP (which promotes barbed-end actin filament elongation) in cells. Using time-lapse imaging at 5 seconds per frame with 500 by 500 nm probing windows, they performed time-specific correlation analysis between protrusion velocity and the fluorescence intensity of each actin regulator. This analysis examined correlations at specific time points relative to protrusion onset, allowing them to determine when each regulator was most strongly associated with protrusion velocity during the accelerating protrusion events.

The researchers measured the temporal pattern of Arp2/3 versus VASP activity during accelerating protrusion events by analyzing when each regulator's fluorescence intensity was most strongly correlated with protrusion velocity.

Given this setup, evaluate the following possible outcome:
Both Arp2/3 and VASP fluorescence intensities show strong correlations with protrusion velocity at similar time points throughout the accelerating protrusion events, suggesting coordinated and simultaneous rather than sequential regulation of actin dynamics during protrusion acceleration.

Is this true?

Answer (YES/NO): NO